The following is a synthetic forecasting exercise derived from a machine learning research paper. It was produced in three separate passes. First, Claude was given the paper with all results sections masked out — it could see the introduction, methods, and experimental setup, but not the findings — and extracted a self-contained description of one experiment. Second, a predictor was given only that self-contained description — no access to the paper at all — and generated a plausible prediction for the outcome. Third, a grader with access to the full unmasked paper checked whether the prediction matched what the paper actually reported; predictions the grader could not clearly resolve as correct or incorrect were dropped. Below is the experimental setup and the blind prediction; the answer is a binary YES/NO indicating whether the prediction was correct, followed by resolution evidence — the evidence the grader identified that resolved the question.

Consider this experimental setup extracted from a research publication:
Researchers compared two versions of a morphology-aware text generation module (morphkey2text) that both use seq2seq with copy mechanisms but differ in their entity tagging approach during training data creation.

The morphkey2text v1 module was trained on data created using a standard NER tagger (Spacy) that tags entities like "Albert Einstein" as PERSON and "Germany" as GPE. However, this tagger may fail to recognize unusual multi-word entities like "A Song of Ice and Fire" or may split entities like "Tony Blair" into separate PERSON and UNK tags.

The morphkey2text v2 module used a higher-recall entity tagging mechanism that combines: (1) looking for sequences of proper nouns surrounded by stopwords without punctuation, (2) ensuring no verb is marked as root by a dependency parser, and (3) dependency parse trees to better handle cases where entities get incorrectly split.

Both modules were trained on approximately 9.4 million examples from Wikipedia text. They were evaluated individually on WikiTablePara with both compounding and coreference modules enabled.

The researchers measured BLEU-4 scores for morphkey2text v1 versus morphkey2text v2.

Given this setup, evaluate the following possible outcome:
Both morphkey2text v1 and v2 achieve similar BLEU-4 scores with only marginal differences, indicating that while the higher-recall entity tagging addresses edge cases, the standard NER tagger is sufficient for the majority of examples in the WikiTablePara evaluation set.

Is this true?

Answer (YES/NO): NO